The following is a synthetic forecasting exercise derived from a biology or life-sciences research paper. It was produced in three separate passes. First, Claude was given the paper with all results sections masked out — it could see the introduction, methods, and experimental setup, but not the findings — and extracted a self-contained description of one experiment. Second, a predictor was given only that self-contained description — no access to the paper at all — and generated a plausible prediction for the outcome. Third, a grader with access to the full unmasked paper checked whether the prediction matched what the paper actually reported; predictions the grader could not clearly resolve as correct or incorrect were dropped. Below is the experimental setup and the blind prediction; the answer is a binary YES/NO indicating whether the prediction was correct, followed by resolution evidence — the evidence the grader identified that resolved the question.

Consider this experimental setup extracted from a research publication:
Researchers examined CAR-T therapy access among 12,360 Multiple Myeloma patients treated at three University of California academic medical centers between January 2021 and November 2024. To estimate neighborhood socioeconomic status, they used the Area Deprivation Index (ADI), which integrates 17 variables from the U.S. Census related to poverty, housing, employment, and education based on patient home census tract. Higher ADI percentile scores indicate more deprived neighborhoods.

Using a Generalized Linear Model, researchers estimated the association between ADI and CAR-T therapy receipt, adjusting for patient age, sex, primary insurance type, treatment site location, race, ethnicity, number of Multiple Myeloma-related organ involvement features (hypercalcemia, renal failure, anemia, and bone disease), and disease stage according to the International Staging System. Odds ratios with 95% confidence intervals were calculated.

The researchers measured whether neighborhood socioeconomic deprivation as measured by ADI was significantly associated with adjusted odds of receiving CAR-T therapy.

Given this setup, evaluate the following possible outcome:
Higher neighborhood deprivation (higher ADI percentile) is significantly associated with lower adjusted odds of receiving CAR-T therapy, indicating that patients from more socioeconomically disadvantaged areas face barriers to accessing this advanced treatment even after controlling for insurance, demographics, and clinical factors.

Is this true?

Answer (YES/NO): NO